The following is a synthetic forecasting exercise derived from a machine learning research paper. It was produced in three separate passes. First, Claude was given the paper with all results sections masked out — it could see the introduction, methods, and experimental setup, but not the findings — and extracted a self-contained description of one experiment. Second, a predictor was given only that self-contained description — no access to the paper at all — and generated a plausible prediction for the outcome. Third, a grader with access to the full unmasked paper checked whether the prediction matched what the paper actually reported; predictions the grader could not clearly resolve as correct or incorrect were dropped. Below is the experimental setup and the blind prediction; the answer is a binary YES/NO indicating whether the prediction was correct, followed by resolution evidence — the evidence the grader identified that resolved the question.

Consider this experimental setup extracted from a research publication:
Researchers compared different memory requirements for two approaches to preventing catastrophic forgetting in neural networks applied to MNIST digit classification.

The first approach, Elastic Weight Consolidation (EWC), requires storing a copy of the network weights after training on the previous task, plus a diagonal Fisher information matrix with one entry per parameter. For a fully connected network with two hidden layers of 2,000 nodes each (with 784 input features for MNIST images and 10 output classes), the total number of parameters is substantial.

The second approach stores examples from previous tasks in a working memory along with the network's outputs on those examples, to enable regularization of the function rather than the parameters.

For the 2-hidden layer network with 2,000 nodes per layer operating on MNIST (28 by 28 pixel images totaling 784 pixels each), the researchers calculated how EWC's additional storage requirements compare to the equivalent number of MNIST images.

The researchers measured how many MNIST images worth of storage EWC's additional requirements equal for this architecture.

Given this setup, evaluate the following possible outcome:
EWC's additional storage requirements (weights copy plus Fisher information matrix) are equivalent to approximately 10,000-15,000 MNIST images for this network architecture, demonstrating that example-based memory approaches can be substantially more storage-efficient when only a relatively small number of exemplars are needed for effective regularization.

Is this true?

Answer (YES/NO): NO